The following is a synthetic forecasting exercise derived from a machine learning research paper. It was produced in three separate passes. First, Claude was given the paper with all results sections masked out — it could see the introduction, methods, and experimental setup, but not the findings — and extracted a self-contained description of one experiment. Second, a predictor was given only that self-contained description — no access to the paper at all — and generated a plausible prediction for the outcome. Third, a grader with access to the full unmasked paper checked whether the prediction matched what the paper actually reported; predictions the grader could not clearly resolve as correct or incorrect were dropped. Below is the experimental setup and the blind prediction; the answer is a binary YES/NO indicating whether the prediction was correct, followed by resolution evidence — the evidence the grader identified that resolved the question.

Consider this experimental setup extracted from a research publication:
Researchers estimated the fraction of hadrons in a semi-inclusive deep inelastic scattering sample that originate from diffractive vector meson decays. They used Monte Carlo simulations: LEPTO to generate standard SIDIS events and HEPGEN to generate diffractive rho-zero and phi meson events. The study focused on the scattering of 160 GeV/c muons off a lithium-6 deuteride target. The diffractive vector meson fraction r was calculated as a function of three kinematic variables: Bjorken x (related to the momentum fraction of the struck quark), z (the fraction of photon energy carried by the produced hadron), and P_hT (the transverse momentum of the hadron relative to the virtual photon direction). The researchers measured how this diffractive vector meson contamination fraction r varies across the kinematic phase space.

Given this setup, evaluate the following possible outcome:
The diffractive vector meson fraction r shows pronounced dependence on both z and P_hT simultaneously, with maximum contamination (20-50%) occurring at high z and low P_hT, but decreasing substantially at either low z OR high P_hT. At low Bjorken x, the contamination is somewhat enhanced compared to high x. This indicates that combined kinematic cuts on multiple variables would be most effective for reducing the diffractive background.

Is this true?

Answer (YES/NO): YES